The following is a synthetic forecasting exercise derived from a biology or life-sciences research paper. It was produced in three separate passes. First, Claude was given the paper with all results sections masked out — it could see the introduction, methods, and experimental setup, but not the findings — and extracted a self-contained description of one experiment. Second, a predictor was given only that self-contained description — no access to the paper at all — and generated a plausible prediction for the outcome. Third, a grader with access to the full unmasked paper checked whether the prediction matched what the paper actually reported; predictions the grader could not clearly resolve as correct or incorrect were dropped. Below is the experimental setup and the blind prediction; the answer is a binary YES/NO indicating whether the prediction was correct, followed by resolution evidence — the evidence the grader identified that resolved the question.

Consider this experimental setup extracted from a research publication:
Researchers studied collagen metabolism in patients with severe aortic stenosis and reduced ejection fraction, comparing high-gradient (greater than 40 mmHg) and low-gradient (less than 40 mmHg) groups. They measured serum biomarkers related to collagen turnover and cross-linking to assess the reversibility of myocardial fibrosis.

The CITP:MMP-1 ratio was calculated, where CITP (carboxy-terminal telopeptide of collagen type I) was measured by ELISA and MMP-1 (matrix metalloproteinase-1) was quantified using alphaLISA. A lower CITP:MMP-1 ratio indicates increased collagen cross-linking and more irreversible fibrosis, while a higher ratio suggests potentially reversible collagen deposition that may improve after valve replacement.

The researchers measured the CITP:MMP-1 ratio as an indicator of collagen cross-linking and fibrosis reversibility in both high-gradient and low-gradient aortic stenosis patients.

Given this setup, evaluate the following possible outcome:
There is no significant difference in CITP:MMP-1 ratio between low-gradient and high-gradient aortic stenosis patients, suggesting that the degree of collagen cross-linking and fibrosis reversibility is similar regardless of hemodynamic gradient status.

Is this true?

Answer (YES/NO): YES